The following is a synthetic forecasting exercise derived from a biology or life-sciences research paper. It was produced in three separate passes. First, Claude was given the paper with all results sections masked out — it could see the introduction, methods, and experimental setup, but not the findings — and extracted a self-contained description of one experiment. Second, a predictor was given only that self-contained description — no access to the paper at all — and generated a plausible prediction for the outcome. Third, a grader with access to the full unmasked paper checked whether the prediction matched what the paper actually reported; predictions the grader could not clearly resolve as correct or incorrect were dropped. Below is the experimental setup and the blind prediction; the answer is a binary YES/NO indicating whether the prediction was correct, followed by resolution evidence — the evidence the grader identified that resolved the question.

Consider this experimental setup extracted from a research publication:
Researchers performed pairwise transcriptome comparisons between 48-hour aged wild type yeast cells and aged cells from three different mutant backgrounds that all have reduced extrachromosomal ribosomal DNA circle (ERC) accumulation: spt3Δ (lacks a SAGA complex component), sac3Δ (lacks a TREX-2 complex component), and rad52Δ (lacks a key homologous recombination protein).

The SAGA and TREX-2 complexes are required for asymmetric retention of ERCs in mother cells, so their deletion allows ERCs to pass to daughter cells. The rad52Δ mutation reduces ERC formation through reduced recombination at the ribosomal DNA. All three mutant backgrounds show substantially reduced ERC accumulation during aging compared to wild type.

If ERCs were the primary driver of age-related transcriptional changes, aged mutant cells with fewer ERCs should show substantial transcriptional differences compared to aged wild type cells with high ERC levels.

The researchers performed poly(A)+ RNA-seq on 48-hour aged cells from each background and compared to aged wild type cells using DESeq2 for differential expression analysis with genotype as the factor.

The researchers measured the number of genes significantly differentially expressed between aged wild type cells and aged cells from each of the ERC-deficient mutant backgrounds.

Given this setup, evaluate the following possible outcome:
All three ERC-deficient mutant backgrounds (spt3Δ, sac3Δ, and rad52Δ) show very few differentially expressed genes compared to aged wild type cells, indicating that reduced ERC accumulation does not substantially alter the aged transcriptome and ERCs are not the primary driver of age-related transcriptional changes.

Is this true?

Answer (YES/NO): YES